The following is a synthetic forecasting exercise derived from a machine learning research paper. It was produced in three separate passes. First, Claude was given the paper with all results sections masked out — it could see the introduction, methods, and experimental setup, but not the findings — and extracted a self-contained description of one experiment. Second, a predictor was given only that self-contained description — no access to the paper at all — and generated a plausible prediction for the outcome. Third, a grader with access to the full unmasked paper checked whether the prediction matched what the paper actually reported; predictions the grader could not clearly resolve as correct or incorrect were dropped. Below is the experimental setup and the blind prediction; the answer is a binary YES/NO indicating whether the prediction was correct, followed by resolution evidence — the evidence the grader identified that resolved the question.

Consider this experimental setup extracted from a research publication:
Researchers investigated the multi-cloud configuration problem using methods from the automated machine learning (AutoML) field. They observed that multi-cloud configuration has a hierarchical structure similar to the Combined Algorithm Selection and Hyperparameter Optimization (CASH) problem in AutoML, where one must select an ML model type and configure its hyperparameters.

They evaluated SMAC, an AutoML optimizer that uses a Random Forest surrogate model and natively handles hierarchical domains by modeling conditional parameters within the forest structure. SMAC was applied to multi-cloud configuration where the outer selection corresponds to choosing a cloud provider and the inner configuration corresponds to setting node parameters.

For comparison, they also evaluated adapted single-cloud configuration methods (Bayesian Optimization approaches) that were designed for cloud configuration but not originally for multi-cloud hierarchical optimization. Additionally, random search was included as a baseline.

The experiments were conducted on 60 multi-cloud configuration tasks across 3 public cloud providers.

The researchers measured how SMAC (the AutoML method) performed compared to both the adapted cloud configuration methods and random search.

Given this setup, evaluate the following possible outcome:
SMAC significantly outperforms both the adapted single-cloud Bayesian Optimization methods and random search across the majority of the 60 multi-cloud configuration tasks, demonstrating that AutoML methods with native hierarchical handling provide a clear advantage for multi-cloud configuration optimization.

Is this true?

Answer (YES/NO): YES